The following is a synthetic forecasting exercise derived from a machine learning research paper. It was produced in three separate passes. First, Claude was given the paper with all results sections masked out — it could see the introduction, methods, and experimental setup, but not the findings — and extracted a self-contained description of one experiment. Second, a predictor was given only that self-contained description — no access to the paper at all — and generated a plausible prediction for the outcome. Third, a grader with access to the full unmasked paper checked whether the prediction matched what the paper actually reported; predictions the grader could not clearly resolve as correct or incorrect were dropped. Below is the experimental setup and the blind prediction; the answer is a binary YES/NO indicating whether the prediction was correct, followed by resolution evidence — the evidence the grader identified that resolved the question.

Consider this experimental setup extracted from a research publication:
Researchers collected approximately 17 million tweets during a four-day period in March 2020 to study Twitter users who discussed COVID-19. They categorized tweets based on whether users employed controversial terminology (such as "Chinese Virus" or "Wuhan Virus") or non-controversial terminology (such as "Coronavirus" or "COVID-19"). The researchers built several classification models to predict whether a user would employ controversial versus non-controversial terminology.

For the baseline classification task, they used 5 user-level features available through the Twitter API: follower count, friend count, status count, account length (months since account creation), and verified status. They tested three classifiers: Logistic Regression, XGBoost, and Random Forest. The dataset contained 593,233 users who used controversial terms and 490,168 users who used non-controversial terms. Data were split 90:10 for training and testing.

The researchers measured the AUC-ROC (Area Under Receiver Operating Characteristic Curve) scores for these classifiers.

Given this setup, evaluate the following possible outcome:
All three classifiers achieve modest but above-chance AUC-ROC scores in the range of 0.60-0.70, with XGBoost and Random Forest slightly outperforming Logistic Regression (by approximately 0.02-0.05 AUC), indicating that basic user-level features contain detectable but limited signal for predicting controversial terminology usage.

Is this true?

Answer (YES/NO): YES